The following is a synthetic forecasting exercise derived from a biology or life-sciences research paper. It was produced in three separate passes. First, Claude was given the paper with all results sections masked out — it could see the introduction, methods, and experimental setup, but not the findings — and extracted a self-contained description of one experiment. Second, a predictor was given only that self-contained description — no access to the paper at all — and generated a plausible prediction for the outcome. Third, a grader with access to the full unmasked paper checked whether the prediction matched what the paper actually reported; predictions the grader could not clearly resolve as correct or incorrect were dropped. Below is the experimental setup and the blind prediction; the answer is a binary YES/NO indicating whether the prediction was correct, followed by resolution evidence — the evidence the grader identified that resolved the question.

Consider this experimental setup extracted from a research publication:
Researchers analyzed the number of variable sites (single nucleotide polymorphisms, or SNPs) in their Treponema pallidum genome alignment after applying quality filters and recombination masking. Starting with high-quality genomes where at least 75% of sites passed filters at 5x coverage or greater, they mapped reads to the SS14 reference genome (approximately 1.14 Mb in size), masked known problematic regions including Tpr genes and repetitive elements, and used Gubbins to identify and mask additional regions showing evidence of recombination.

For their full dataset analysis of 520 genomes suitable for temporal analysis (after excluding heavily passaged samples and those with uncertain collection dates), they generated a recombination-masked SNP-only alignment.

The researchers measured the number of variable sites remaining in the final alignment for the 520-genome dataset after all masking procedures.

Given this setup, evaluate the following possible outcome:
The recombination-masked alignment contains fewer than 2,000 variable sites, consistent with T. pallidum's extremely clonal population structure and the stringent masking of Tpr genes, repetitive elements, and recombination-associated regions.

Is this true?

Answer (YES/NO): YES